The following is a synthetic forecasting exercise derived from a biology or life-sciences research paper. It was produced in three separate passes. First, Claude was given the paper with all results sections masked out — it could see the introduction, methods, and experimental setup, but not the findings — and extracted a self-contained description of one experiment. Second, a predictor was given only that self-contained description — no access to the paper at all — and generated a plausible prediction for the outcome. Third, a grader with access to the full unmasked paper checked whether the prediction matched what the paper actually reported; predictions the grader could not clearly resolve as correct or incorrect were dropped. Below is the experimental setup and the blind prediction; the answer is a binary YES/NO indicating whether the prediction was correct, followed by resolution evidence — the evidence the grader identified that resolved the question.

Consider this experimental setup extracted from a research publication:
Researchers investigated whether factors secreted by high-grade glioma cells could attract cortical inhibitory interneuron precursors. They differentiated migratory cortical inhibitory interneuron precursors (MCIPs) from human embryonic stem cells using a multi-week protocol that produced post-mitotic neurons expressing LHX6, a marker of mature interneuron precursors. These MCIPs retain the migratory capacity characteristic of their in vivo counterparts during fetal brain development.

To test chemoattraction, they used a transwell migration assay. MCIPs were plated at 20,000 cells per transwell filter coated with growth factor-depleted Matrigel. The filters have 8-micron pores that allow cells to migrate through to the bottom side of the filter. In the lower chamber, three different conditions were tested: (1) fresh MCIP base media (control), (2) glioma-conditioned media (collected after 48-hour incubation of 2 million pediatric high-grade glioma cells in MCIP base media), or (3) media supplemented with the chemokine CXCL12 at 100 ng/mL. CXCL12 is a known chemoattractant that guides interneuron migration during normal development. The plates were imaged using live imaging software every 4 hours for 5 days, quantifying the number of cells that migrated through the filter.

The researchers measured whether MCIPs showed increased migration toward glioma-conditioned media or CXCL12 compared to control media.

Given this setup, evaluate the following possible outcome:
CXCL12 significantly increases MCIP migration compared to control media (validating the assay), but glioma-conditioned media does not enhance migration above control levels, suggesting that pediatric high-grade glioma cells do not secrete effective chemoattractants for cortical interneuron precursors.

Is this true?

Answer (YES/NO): NO